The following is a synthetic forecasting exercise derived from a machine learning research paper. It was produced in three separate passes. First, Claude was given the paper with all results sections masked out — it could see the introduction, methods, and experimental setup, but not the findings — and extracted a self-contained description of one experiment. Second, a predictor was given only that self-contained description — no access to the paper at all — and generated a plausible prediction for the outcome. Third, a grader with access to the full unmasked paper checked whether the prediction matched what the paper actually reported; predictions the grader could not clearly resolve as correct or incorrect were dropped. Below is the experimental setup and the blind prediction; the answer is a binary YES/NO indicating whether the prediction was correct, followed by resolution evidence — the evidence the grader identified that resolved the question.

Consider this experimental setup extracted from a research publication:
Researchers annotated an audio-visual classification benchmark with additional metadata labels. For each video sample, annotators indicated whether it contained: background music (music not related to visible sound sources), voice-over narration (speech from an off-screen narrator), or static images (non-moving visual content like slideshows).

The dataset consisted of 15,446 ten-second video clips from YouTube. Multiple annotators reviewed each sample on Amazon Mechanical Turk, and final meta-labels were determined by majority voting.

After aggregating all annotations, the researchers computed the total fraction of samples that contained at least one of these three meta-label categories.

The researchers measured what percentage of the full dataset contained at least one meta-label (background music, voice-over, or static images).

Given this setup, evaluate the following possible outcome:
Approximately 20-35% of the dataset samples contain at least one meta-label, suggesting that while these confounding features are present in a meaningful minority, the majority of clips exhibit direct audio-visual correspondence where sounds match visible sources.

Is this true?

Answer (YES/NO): NO